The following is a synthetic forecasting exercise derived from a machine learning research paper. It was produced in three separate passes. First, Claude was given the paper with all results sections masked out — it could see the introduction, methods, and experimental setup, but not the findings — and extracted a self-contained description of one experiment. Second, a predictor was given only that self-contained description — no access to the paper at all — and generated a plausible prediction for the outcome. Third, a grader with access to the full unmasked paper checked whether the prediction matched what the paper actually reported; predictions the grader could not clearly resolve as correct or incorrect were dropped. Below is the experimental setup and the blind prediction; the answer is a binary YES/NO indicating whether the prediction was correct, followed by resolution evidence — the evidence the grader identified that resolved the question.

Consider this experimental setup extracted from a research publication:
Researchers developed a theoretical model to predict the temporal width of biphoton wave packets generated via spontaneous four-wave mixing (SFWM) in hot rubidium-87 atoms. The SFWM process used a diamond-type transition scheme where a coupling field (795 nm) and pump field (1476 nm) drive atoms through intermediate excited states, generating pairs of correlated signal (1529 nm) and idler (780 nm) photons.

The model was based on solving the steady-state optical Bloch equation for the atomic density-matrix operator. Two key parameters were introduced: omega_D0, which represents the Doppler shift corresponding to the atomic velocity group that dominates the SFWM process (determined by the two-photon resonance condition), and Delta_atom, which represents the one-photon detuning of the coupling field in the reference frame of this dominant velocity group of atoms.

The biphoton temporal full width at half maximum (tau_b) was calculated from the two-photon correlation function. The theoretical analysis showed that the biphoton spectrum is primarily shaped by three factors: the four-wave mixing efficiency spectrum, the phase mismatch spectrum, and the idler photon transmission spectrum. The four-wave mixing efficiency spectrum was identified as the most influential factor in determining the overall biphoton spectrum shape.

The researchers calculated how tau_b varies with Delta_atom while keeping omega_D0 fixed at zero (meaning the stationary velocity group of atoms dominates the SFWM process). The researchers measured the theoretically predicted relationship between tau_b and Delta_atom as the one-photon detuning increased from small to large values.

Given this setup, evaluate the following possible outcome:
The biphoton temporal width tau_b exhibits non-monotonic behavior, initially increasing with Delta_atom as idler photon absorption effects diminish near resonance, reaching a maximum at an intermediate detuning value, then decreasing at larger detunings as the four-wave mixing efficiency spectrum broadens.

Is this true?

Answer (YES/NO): NO